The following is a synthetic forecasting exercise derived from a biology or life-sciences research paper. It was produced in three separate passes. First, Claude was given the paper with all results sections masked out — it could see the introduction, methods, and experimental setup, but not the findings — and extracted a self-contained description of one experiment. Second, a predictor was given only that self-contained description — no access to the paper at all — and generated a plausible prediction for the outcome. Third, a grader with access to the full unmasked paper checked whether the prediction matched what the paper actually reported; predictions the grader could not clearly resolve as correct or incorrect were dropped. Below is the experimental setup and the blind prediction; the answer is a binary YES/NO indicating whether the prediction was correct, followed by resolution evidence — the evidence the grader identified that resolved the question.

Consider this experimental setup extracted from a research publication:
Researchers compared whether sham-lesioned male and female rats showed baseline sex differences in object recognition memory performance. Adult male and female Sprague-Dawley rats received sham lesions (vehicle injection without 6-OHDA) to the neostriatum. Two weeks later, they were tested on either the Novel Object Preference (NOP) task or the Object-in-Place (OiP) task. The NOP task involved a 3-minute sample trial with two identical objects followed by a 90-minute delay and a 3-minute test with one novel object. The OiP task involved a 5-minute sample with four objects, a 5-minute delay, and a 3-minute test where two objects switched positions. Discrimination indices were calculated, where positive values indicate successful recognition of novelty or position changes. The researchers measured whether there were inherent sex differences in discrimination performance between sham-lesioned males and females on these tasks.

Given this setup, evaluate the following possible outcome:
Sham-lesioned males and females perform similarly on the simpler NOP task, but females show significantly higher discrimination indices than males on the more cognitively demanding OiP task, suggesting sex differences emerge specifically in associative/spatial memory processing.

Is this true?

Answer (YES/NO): NO